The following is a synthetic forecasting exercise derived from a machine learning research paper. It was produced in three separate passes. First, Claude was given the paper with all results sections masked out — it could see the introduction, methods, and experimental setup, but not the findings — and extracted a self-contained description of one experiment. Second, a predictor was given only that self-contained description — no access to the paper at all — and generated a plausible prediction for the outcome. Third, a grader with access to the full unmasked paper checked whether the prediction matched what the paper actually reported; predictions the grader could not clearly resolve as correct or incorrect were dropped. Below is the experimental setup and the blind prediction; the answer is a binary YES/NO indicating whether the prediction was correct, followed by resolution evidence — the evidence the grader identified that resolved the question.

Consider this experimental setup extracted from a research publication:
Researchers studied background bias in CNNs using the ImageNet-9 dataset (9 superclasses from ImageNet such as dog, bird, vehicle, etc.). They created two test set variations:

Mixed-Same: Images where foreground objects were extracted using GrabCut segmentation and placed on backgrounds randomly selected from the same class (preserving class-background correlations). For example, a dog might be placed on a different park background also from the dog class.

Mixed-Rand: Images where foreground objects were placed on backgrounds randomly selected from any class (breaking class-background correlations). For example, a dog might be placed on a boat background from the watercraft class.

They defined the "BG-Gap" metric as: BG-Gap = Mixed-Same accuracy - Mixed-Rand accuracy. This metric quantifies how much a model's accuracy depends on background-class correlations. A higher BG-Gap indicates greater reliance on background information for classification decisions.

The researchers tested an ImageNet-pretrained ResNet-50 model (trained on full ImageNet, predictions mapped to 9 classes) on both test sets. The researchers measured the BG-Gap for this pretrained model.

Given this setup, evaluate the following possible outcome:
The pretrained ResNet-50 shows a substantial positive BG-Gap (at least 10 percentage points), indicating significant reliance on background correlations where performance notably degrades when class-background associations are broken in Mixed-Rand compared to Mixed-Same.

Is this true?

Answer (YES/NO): NO